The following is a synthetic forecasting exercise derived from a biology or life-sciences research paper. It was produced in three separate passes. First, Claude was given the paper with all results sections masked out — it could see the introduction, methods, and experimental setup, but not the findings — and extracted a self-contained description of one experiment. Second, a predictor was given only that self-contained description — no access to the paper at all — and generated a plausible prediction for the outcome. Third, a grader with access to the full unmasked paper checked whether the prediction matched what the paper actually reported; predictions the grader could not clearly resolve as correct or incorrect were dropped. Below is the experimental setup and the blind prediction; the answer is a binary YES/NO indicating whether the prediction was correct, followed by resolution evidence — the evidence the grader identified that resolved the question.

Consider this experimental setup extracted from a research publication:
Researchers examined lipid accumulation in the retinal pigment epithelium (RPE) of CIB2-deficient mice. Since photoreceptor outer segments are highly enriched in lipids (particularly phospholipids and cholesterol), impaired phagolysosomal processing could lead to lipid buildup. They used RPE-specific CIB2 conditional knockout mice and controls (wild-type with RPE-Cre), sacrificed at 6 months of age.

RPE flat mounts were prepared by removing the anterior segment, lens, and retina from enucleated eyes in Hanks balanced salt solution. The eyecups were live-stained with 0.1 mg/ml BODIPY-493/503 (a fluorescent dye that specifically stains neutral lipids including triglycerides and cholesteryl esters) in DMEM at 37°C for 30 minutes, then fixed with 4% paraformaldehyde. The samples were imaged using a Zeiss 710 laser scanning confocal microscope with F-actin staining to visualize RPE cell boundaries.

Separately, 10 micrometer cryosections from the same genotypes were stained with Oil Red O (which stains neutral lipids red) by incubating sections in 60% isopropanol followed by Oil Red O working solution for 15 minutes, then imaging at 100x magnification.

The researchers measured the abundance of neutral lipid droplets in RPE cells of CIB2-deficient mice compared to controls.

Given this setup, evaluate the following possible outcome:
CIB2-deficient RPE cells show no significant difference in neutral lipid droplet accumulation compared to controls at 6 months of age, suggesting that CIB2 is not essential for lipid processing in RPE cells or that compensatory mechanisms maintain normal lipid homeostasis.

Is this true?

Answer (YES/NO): NO